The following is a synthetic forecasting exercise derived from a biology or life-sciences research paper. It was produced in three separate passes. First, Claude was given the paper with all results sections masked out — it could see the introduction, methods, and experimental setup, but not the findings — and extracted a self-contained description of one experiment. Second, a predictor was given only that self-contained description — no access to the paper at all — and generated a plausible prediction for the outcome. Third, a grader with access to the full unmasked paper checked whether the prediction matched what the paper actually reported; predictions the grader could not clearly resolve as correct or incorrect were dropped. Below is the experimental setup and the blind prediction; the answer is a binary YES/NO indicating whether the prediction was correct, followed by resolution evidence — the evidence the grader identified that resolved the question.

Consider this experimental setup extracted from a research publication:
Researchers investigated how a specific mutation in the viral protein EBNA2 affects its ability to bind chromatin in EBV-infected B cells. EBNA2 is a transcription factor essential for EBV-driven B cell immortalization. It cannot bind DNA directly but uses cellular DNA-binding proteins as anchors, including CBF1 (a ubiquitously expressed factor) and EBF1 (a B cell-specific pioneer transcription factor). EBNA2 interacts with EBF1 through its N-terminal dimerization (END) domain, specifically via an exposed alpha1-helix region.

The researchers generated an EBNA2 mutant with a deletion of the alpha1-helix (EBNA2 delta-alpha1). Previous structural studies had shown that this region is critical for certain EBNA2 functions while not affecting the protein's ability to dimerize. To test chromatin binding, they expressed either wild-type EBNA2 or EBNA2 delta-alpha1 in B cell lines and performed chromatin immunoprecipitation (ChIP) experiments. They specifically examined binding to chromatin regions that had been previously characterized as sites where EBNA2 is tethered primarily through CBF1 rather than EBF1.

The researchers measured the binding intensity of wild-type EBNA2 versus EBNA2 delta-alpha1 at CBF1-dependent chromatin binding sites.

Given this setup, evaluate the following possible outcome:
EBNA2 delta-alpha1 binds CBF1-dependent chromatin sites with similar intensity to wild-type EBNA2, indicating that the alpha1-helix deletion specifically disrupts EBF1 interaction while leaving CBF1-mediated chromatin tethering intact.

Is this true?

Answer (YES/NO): YES